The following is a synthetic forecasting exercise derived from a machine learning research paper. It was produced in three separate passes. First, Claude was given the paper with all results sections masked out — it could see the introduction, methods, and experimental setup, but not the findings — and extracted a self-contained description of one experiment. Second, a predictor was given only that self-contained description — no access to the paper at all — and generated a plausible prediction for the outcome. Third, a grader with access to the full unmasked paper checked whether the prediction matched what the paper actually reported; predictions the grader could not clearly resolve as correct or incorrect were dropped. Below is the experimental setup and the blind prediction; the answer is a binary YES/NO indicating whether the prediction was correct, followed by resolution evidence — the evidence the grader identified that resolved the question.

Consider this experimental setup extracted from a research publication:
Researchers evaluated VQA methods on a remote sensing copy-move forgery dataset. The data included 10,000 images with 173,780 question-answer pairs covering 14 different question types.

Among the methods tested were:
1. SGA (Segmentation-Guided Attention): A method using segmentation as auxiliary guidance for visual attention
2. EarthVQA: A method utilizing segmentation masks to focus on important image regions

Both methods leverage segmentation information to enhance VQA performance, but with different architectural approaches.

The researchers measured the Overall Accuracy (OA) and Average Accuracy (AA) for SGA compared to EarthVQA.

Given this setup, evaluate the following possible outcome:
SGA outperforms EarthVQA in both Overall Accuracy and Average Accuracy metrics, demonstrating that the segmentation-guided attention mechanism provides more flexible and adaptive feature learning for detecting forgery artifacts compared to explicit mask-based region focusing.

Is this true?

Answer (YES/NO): YES